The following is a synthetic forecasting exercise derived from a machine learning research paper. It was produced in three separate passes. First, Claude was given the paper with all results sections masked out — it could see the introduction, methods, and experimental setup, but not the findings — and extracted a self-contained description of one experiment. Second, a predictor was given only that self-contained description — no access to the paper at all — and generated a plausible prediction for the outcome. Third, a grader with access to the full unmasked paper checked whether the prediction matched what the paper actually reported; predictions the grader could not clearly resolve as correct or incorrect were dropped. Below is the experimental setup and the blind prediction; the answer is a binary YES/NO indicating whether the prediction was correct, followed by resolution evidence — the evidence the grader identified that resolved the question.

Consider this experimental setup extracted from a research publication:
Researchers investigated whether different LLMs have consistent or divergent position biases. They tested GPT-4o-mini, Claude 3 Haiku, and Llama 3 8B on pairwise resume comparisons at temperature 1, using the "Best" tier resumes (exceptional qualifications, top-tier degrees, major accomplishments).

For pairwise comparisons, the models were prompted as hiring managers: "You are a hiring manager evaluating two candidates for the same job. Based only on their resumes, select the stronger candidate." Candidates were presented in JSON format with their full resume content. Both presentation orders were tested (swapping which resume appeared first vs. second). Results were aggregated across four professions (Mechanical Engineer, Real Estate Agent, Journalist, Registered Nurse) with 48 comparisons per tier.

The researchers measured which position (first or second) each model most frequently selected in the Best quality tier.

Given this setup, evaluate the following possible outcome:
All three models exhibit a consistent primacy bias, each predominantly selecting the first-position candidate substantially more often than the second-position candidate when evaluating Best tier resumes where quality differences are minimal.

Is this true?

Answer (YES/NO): NO